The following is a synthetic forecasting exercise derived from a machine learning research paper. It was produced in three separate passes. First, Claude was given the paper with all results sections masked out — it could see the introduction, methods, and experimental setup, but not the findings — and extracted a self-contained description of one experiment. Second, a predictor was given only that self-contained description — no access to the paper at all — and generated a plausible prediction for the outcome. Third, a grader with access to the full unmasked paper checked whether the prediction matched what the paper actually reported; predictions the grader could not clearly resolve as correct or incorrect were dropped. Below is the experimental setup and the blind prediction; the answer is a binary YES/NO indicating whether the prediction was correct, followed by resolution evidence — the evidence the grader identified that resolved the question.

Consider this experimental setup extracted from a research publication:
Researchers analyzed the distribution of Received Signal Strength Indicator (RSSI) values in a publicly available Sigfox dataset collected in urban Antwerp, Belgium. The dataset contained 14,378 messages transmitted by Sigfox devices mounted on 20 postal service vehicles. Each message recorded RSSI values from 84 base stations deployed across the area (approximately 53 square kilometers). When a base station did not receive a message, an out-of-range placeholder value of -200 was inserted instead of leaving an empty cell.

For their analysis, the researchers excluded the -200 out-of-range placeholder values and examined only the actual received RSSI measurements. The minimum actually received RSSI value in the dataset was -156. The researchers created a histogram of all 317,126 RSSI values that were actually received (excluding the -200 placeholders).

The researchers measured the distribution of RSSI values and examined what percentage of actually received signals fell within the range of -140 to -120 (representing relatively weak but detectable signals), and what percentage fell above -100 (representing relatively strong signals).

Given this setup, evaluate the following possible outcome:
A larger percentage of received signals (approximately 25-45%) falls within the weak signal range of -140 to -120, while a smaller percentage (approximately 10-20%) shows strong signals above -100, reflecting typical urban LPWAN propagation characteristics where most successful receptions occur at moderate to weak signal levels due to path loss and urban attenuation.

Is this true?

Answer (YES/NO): NO